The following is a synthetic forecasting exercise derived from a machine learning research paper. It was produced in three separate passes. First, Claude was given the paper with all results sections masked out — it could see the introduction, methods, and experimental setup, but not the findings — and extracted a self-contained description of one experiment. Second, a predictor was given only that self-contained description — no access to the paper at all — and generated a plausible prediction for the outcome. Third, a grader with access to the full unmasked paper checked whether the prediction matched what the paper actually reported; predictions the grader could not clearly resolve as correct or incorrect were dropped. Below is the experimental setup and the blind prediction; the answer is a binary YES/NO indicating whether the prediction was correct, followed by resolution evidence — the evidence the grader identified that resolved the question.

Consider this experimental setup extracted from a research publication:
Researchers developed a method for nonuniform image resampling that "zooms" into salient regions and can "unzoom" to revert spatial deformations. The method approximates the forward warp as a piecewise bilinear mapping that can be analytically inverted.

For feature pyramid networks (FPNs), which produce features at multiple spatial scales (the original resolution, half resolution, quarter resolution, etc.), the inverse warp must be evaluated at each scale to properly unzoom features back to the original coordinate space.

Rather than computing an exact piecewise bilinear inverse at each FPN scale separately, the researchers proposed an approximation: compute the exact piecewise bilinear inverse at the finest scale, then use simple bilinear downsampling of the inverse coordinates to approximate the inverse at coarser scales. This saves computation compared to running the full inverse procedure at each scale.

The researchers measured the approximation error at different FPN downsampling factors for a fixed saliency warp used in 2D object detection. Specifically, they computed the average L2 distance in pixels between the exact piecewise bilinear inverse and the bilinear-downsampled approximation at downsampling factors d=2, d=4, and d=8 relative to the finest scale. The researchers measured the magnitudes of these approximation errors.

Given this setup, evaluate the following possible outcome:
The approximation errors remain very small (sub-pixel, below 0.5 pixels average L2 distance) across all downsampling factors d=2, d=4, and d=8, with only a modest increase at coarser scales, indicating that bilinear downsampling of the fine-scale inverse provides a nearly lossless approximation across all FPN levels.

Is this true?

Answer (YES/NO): NO